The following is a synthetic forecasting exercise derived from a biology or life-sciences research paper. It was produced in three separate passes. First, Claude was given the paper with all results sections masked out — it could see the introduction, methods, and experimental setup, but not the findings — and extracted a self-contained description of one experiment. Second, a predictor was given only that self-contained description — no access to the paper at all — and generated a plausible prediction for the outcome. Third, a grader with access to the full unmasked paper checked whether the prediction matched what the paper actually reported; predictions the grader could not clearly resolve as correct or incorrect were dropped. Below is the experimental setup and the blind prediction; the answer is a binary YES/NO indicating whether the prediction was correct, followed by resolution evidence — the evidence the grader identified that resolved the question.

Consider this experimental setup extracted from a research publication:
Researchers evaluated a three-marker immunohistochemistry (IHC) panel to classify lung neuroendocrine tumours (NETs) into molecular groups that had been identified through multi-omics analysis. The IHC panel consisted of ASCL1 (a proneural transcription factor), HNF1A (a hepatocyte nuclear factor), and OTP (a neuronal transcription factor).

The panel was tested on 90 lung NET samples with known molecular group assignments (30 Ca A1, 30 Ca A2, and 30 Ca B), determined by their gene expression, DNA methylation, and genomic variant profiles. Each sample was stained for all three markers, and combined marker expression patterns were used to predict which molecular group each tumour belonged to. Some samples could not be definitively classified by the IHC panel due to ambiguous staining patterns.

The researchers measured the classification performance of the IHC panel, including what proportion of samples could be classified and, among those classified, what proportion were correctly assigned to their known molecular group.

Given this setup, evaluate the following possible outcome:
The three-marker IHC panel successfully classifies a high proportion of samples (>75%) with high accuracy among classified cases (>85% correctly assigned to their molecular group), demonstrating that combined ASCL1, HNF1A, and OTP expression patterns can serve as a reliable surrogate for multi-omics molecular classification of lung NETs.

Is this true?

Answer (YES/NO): YES